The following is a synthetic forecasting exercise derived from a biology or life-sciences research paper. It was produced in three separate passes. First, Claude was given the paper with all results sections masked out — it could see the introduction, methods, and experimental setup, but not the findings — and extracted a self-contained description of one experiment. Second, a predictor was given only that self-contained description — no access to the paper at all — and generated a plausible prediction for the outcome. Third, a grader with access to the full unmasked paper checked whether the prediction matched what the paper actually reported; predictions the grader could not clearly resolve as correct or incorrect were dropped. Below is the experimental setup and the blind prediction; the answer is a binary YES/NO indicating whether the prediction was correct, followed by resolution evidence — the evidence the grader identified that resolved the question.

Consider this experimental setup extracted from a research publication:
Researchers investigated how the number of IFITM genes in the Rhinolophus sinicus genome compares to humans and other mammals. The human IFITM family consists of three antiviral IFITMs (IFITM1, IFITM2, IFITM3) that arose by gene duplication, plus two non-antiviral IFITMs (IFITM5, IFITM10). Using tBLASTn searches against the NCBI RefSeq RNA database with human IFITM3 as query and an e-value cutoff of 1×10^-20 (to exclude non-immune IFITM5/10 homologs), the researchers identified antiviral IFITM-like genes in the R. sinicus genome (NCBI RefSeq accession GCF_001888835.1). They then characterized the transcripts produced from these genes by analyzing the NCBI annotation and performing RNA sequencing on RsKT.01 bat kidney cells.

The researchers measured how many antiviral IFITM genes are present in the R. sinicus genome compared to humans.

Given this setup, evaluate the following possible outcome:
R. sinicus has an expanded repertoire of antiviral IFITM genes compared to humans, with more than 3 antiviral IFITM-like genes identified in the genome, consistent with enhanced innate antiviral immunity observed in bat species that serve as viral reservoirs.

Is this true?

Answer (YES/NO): NO